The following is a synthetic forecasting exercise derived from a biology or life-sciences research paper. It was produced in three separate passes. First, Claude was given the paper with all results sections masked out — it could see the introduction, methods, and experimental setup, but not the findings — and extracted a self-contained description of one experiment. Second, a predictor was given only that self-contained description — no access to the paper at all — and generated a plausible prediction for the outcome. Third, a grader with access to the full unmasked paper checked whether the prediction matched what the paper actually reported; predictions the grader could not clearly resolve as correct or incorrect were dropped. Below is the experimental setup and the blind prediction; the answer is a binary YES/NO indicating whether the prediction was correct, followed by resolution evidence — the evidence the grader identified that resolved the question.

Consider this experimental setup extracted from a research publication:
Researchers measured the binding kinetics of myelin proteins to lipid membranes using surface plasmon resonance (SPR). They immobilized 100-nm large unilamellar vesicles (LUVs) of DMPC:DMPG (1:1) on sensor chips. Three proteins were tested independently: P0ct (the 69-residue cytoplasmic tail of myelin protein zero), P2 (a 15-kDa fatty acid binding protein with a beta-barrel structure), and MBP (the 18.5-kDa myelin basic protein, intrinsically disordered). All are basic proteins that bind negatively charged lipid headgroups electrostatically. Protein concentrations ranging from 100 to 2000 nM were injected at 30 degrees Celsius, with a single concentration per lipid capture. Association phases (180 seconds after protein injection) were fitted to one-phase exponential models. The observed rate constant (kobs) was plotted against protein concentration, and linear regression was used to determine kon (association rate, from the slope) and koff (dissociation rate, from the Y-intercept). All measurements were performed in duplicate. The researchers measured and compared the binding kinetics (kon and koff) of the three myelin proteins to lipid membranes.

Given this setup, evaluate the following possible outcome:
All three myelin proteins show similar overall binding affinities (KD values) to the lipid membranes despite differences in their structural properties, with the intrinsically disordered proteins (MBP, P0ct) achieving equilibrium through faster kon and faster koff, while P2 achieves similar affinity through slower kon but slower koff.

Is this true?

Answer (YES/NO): NO